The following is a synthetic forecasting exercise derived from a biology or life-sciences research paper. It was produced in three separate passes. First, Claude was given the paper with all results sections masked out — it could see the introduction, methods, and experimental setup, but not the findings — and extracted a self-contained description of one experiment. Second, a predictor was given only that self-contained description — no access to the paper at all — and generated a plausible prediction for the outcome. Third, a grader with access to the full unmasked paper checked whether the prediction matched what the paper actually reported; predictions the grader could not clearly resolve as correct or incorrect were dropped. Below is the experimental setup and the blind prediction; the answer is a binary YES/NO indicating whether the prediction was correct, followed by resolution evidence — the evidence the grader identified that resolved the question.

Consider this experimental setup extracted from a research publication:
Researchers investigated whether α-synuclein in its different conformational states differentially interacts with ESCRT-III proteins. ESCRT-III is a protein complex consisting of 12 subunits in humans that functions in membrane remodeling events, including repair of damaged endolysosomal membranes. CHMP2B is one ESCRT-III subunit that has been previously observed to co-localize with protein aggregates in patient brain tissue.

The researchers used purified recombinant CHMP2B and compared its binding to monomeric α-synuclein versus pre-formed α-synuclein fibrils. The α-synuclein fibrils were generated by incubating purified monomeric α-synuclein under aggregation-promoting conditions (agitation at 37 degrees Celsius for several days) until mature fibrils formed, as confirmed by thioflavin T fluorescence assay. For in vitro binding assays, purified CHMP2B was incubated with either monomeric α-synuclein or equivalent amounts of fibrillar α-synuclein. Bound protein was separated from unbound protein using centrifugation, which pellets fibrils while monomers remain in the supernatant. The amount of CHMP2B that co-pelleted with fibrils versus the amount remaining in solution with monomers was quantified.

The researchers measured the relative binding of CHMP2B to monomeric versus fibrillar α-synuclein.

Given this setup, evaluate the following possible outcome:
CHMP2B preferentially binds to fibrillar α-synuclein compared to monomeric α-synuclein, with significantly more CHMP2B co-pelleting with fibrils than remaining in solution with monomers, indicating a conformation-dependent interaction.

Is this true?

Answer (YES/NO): YES